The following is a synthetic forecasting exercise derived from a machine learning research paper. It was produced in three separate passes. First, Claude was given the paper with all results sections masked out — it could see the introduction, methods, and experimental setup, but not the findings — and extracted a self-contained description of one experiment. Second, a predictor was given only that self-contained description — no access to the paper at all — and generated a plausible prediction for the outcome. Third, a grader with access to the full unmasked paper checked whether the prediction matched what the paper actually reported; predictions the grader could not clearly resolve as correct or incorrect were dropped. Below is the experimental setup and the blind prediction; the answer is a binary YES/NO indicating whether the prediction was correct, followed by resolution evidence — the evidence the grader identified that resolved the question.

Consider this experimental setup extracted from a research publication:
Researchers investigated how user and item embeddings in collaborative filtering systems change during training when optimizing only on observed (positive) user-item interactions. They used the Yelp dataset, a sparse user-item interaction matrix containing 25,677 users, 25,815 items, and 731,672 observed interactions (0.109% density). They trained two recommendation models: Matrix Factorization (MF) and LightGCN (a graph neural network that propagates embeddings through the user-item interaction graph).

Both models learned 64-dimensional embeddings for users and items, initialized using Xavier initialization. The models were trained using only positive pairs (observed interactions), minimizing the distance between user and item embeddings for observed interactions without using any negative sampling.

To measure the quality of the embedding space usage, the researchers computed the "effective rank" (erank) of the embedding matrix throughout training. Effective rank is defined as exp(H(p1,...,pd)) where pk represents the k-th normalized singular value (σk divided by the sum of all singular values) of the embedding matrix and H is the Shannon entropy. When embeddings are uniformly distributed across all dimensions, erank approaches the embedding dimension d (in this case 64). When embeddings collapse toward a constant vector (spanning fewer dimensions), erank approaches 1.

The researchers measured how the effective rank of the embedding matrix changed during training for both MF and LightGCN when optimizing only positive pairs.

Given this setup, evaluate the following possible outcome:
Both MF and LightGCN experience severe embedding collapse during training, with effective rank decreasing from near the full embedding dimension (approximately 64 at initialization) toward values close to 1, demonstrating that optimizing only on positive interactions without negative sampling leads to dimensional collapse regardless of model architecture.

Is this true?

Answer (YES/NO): NO